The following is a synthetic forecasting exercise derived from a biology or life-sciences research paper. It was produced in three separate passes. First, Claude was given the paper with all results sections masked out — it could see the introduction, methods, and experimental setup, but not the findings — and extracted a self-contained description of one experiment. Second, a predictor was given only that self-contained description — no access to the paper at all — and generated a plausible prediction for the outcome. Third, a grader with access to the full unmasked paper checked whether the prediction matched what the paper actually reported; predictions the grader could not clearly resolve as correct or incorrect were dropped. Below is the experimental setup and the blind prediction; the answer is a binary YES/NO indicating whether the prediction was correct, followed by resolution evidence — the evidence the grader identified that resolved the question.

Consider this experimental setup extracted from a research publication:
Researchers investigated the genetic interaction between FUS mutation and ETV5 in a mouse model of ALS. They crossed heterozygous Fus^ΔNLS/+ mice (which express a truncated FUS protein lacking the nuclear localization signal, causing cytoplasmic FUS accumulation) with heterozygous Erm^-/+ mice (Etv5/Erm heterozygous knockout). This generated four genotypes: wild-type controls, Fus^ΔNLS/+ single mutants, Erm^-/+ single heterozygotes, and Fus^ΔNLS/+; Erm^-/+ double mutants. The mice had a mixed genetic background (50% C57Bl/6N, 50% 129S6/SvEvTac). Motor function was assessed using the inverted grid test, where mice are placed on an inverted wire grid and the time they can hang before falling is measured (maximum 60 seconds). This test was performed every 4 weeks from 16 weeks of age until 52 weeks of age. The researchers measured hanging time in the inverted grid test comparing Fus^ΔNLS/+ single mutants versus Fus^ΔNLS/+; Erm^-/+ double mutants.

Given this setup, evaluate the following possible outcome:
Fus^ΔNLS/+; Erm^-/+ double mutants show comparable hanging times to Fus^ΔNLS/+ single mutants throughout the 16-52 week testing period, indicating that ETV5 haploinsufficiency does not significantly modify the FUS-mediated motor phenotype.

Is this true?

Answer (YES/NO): NO